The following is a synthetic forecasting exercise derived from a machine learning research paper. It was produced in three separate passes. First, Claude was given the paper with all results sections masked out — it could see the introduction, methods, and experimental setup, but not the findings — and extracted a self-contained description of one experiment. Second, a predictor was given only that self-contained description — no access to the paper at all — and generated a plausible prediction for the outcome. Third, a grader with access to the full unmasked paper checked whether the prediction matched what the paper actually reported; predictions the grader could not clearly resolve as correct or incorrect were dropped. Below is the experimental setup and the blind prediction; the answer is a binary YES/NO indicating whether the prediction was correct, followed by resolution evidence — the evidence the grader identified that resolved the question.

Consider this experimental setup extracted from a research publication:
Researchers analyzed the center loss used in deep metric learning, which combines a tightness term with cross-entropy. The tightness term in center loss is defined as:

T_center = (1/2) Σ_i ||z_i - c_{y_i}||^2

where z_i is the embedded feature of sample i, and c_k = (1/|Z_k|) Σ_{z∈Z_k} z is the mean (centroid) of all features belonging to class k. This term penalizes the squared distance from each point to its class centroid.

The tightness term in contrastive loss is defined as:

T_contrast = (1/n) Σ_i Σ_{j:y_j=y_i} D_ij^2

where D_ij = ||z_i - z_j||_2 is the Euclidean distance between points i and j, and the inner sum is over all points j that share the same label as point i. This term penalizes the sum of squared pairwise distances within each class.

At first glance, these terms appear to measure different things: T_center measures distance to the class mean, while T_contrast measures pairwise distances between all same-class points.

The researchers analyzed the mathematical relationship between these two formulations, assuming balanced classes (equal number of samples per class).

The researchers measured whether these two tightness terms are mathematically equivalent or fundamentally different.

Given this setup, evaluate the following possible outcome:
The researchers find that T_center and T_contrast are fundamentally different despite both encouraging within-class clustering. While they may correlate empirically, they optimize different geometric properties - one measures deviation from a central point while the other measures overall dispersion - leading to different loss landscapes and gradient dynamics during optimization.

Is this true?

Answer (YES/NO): NO